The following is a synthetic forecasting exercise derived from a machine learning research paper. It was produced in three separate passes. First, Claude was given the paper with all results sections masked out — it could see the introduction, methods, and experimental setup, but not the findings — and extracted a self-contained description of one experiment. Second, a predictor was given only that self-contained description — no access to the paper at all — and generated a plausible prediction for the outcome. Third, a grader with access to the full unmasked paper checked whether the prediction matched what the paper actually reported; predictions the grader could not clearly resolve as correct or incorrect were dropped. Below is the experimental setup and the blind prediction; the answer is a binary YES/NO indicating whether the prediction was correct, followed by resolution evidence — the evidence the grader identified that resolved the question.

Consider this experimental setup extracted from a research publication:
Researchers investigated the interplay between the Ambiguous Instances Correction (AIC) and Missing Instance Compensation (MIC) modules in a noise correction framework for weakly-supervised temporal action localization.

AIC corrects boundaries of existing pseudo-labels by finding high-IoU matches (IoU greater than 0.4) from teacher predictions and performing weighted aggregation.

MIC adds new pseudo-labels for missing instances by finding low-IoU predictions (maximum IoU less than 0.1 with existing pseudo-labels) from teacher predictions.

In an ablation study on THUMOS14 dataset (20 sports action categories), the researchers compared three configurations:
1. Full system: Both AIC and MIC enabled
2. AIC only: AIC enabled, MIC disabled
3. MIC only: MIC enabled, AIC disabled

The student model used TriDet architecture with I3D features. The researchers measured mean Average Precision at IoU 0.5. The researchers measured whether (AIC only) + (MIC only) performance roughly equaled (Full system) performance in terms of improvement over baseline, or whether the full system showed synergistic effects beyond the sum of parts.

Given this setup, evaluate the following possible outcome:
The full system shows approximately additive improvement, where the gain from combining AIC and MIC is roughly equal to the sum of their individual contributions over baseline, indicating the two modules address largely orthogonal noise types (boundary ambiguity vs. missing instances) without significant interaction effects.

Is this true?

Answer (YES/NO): YES